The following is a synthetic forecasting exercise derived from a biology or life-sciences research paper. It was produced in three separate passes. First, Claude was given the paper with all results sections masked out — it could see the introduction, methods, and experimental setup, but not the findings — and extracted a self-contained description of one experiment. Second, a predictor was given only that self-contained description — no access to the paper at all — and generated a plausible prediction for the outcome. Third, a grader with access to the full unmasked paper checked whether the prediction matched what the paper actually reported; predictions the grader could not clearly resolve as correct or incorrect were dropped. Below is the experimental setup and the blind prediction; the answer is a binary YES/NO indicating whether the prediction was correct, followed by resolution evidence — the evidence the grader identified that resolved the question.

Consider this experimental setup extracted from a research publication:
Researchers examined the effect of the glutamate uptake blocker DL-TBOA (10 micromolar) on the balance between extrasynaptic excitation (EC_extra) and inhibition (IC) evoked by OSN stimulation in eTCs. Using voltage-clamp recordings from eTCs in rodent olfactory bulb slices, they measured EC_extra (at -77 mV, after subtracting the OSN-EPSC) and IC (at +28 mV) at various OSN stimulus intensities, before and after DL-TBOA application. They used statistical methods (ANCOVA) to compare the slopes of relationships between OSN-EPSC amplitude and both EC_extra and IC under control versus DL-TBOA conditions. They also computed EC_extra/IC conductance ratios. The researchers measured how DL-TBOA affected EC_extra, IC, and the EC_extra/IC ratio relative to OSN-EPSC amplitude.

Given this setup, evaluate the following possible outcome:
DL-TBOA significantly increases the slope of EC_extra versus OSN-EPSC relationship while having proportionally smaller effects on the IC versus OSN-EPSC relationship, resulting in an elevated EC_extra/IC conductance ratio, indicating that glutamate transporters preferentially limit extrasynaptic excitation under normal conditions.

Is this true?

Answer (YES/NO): YES